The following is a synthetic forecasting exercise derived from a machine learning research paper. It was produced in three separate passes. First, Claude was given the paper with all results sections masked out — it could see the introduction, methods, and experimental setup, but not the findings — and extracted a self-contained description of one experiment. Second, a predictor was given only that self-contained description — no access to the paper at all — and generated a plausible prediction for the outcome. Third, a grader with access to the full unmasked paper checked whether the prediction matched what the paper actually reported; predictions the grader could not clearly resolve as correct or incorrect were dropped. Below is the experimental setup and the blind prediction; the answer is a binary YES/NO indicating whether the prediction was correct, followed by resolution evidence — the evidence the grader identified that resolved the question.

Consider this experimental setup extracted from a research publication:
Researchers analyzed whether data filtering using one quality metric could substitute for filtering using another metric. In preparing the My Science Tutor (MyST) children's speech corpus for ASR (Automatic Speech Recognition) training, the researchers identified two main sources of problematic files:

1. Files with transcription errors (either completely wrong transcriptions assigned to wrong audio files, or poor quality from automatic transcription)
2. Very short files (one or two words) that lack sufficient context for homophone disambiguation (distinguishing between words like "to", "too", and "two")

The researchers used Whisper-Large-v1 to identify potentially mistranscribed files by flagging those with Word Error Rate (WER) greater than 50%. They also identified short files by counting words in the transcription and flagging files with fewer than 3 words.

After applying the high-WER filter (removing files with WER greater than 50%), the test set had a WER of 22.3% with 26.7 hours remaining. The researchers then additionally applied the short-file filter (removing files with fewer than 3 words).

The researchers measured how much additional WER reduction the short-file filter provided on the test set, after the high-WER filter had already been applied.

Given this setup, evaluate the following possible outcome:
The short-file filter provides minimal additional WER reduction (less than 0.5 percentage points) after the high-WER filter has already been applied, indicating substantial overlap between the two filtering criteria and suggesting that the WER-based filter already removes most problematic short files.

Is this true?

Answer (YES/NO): NO